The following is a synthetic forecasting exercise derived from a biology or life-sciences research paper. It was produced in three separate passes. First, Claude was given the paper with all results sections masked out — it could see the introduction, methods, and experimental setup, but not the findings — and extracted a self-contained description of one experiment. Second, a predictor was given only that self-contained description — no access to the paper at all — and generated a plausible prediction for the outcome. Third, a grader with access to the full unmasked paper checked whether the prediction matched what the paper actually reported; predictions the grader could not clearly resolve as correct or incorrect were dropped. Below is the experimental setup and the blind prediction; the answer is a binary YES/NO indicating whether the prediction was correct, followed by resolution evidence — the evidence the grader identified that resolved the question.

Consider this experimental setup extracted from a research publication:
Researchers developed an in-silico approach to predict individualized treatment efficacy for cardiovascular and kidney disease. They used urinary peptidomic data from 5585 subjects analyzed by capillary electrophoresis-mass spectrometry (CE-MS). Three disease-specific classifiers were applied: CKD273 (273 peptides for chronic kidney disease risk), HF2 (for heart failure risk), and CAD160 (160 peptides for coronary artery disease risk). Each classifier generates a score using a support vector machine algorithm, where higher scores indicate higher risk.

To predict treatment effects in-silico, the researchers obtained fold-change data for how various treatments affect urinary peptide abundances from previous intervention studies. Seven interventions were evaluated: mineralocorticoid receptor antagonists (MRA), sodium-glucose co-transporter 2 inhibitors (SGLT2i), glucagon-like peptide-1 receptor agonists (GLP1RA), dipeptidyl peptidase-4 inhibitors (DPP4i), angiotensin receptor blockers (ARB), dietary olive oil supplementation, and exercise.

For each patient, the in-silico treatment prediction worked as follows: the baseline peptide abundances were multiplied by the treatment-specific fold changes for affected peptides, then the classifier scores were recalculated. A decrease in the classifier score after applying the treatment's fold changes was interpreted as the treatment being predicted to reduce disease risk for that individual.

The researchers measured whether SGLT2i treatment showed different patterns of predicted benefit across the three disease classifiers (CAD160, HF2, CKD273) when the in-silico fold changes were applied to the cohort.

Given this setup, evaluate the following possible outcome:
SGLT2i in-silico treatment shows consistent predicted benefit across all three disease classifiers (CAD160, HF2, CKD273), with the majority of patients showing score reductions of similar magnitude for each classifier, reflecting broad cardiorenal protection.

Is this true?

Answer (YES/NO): NO